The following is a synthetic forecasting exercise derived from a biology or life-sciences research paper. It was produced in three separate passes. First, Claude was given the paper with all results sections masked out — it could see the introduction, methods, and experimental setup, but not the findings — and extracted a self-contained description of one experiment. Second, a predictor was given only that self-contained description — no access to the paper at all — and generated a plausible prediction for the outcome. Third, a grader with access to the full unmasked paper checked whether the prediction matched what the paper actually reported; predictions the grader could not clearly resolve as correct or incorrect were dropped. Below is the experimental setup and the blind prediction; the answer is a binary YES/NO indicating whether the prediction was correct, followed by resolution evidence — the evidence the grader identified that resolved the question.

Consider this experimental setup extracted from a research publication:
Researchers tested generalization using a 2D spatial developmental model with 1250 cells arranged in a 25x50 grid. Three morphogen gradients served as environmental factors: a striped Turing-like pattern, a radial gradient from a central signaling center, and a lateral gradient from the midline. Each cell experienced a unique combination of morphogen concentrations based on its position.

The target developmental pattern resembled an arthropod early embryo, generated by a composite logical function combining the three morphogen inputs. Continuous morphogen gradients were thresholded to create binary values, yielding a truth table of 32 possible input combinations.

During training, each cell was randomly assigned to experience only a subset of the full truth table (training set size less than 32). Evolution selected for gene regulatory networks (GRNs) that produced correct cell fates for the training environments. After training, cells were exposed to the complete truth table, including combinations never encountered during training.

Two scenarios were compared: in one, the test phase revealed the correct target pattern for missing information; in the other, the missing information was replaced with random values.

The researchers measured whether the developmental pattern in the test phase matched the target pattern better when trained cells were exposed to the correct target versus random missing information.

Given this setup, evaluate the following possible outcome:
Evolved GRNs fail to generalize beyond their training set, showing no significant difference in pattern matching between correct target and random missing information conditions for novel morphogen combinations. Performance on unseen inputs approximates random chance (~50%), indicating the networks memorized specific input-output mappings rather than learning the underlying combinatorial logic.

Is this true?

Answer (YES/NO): NO